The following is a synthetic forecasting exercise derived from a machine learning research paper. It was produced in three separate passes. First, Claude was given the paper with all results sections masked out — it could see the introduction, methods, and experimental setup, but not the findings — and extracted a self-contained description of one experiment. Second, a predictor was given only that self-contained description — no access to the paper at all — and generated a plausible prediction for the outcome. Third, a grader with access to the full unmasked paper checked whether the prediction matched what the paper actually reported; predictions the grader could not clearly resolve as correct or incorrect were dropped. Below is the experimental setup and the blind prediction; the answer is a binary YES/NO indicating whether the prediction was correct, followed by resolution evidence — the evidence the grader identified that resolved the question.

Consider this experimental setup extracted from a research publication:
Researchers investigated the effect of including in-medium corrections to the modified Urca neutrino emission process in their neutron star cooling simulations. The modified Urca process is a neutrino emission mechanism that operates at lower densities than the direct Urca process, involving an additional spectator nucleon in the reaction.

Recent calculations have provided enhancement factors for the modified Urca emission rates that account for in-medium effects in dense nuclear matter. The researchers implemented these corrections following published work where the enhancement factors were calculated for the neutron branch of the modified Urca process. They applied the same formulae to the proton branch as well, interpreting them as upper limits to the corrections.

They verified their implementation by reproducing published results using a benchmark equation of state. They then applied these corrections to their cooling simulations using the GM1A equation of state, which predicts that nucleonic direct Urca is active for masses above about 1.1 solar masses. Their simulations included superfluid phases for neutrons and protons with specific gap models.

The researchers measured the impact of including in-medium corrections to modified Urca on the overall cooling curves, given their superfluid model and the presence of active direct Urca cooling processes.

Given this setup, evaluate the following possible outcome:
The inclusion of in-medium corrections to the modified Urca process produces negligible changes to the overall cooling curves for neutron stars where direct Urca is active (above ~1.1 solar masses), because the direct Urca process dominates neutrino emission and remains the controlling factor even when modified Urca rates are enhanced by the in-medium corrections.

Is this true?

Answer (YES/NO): YES